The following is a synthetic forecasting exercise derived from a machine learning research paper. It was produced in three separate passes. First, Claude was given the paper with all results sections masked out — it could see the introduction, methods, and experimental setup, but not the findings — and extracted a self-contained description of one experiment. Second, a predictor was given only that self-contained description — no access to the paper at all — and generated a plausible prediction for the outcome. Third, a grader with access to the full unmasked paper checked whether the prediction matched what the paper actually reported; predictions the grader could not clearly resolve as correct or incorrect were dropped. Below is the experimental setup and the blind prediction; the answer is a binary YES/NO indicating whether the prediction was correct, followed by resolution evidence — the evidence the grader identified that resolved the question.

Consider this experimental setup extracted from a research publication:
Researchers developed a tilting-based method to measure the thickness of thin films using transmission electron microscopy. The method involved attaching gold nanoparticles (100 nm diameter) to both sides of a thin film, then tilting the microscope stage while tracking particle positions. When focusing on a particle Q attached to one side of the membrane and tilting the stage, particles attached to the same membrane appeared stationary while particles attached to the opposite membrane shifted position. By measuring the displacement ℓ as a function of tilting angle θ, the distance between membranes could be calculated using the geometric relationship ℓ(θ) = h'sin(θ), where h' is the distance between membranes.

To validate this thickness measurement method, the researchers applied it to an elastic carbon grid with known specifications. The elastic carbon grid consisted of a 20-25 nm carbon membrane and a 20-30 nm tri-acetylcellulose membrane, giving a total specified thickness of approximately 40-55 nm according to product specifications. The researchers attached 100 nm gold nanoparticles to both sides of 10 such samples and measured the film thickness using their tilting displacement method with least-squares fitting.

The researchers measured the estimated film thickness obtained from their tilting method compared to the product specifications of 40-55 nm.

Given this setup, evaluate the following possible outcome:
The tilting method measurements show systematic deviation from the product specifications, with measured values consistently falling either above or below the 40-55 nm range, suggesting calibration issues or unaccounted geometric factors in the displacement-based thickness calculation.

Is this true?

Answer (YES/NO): NO